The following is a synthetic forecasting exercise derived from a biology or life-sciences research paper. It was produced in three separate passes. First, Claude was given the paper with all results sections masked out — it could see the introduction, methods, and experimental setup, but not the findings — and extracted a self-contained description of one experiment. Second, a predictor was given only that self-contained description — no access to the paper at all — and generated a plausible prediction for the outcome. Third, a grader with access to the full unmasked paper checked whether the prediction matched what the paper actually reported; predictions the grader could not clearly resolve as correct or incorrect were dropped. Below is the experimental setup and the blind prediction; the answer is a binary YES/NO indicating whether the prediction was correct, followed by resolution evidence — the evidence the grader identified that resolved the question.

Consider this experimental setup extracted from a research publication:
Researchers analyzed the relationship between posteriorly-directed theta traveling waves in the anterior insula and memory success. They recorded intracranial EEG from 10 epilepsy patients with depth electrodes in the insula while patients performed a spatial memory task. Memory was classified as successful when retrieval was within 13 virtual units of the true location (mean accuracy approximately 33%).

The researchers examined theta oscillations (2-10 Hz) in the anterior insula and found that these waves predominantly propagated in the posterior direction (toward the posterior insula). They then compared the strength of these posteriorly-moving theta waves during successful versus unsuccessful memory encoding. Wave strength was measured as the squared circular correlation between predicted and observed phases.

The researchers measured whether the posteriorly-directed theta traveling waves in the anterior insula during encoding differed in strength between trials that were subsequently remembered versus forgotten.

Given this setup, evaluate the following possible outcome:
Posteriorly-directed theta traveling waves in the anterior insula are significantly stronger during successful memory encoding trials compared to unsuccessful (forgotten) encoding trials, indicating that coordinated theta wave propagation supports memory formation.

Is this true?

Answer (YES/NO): NO